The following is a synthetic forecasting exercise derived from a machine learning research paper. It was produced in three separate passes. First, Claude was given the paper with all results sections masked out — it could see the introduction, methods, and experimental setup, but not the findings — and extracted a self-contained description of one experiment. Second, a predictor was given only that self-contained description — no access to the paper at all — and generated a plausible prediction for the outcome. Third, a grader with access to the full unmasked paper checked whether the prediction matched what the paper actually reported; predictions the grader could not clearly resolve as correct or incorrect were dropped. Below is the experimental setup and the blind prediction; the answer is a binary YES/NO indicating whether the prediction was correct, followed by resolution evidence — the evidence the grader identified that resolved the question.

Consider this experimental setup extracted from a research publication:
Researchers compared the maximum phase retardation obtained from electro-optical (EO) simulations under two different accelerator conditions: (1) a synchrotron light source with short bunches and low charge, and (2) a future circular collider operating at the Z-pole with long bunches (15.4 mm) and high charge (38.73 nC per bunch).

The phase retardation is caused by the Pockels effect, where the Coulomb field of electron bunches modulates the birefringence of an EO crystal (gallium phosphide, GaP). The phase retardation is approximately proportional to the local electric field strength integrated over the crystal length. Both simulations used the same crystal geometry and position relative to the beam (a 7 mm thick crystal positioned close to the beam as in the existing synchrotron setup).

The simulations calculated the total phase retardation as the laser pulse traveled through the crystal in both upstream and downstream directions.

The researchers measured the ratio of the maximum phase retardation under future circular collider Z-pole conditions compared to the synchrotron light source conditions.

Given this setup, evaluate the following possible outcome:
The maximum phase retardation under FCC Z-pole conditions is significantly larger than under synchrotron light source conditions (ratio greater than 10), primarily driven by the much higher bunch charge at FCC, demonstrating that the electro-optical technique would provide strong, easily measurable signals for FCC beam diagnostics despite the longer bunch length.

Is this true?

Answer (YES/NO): YES